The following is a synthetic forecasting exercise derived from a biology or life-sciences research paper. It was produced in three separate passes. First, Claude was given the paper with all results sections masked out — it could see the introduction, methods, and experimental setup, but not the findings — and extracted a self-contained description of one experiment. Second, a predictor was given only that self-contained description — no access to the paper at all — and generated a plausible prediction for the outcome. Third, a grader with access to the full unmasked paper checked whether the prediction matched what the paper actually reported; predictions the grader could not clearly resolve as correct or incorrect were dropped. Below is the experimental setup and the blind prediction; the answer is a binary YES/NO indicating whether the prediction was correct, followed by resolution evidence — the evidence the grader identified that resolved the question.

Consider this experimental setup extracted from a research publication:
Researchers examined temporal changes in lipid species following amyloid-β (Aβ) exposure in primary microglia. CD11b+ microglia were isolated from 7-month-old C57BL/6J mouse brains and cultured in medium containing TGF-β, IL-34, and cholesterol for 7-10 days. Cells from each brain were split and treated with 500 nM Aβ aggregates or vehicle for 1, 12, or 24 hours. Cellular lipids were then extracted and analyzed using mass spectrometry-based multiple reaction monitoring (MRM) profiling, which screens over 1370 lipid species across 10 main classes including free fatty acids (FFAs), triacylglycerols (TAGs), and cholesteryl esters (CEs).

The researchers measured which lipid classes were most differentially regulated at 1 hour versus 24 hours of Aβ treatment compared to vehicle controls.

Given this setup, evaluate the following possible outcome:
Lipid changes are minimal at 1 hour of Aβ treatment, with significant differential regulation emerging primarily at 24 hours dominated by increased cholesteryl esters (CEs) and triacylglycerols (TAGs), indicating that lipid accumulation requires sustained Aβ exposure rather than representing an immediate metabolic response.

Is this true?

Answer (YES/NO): NO